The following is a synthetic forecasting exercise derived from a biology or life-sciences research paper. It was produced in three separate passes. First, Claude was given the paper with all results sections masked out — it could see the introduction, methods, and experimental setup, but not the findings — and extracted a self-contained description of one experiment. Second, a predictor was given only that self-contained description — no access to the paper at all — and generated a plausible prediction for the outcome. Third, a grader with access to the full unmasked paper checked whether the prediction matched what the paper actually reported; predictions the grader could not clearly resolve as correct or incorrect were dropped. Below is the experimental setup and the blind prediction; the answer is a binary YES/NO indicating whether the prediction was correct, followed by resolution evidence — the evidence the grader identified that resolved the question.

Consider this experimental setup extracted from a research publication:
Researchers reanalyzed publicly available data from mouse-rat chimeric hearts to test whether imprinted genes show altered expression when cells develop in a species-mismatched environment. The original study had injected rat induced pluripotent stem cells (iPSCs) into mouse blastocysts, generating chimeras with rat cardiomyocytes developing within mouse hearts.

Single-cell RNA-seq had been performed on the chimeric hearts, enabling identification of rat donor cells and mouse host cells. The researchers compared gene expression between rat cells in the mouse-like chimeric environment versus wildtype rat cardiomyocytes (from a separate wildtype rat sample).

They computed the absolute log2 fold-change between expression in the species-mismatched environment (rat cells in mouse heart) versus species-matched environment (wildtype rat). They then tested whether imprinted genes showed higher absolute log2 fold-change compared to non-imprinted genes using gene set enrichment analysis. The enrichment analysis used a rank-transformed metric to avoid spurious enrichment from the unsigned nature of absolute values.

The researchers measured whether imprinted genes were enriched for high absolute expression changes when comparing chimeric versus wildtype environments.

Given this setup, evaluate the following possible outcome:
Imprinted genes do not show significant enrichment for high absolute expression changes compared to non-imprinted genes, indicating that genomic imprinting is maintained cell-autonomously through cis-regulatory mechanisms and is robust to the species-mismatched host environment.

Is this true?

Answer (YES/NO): NO